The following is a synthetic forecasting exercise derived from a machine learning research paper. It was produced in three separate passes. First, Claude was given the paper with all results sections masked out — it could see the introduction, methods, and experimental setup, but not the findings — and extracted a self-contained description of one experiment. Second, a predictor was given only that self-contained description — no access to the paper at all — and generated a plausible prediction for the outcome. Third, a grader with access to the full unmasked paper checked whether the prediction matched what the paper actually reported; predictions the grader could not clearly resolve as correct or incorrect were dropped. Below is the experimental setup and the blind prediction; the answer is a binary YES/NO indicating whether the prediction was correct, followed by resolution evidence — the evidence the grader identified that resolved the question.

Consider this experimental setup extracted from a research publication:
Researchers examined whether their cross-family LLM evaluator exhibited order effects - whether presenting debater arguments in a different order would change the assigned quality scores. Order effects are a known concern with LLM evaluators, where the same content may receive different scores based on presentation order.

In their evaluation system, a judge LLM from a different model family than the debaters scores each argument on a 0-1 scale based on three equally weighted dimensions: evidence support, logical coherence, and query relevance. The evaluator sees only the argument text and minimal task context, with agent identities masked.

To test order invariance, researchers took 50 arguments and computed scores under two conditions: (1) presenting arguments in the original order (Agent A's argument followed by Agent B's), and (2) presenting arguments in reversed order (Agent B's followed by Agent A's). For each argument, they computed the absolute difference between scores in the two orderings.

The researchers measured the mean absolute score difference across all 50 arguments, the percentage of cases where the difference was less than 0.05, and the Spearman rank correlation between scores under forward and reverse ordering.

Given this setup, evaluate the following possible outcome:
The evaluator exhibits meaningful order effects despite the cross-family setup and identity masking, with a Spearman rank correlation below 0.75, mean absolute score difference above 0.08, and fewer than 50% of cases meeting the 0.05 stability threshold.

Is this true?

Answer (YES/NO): NO